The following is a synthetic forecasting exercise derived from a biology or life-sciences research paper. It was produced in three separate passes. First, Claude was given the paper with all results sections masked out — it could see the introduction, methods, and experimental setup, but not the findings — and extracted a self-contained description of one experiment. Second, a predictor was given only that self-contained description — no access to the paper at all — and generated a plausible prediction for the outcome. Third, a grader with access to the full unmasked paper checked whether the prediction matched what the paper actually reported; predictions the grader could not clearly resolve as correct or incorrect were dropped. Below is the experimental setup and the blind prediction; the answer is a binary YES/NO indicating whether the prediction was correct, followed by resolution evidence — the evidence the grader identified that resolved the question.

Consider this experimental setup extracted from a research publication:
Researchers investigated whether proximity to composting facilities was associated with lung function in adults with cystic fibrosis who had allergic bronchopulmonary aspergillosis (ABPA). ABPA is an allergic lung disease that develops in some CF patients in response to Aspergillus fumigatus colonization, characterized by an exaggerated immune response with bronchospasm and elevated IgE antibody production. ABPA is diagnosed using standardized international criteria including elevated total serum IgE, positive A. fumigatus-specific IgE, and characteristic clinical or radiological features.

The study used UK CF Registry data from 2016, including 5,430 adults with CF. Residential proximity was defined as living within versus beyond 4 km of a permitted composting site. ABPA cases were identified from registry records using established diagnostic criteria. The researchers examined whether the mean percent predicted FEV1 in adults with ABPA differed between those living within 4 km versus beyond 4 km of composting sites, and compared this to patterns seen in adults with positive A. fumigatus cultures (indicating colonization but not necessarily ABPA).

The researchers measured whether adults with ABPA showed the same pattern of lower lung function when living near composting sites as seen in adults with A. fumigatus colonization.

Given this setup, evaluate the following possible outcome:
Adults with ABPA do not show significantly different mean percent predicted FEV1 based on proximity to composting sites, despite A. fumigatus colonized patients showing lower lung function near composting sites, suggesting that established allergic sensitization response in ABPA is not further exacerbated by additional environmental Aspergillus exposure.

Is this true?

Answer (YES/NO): YES